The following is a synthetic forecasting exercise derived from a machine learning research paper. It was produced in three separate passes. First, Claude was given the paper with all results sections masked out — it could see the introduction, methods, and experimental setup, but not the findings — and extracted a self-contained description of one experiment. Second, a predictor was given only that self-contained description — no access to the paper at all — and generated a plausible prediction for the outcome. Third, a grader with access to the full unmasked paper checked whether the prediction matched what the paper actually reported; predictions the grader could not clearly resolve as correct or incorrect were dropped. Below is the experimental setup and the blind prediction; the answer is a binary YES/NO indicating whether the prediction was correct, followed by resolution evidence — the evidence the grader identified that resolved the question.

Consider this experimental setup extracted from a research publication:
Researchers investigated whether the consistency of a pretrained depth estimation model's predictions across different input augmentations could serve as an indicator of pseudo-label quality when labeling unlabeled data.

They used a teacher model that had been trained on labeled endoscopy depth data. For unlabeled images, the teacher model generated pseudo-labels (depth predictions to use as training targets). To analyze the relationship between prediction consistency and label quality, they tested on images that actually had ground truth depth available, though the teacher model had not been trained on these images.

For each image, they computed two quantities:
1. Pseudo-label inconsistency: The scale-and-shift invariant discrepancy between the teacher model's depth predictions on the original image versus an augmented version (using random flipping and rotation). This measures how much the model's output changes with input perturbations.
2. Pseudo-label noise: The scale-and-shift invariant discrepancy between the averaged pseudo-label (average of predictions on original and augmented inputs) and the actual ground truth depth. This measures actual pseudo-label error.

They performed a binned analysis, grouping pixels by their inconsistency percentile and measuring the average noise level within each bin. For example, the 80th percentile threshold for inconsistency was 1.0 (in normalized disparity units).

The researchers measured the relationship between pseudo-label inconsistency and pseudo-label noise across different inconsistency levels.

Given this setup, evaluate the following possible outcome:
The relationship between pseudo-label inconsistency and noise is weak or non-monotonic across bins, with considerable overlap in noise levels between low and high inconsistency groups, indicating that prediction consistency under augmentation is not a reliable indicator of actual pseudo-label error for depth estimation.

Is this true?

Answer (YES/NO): NO